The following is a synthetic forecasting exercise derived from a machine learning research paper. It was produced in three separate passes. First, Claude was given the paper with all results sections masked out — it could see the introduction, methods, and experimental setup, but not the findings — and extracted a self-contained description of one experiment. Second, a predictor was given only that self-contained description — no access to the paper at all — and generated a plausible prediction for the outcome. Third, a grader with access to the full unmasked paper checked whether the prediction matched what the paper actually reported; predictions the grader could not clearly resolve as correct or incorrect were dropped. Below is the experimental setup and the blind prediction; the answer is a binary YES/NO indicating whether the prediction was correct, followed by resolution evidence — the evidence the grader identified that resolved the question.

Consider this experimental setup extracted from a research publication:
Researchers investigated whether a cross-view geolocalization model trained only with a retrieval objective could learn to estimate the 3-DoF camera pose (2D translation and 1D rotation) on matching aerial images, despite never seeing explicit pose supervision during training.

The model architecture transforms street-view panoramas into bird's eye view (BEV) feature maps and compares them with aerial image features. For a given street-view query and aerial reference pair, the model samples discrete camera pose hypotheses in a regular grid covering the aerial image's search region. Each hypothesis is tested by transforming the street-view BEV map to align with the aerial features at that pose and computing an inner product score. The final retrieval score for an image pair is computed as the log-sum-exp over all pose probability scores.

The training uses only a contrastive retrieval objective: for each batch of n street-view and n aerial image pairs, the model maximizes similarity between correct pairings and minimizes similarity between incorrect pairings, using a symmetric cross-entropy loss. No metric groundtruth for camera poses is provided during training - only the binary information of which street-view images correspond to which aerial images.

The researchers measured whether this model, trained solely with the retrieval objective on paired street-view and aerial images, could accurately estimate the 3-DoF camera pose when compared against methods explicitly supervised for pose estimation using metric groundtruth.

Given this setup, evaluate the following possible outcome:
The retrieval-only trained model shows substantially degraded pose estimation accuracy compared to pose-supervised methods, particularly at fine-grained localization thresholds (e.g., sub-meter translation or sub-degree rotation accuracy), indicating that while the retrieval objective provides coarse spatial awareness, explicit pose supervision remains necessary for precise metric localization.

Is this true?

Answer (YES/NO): NO